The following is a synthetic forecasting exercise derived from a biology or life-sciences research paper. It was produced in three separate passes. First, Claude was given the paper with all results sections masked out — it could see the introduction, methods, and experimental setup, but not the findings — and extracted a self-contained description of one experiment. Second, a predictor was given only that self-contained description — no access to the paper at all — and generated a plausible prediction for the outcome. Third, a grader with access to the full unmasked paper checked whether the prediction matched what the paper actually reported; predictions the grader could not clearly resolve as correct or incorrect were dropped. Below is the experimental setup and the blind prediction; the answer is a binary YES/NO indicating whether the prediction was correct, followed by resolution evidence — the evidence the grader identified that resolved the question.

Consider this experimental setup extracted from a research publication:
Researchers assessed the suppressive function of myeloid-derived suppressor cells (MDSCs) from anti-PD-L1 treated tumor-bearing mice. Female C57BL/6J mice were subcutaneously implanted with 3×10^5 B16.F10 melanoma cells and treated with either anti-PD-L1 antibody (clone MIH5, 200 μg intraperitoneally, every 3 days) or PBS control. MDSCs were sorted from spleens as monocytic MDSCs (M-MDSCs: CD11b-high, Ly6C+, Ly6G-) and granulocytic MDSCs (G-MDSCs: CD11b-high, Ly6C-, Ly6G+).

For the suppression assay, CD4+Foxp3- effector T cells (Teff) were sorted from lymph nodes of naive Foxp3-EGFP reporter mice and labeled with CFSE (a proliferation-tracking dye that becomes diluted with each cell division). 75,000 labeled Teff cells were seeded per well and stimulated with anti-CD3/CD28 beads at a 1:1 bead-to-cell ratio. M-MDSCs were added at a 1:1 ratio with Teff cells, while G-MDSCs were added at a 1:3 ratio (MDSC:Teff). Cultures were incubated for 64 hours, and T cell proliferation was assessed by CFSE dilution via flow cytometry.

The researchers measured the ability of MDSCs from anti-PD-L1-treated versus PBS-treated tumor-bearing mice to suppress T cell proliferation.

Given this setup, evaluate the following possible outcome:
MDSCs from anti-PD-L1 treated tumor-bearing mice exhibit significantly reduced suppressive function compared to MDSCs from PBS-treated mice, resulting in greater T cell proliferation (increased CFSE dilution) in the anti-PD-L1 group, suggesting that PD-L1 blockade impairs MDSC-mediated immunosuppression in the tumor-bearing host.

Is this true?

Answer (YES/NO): NO